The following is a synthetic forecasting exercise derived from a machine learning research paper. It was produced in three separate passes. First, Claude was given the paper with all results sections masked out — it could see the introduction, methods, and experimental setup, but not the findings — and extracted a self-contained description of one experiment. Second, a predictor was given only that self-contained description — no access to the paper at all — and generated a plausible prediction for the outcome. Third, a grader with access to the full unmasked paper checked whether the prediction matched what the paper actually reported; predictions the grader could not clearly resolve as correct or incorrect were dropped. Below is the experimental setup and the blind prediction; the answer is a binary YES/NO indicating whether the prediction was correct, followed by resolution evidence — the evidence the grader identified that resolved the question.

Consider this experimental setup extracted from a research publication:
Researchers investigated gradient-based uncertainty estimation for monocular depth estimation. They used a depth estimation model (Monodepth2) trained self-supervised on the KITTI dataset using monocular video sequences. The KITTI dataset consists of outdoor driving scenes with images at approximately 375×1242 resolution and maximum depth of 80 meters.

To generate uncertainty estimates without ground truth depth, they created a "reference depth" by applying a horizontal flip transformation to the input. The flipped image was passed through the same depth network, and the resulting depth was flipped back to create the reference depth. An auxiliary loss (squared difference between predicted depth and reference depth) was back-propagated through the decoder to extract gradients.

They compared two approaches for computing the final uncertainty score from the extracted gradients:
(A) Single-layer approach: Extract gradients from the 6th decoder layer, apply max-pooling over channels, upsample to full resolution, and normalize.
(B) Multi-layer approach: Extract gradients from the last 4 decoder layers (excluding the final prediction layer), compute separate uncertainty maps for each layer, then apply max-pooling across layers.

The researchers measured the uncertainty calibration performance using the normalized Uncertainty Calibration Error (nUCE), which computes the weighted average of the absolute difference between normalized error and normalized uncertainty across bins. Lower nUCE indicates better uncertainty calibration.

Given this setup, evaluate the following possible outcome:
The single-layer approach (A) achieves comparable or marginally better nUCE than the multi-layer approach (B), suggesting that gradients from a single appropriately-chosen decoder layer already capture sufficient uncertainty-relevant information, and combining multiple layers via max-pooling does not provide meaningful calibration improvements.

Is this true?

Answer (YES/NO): YES